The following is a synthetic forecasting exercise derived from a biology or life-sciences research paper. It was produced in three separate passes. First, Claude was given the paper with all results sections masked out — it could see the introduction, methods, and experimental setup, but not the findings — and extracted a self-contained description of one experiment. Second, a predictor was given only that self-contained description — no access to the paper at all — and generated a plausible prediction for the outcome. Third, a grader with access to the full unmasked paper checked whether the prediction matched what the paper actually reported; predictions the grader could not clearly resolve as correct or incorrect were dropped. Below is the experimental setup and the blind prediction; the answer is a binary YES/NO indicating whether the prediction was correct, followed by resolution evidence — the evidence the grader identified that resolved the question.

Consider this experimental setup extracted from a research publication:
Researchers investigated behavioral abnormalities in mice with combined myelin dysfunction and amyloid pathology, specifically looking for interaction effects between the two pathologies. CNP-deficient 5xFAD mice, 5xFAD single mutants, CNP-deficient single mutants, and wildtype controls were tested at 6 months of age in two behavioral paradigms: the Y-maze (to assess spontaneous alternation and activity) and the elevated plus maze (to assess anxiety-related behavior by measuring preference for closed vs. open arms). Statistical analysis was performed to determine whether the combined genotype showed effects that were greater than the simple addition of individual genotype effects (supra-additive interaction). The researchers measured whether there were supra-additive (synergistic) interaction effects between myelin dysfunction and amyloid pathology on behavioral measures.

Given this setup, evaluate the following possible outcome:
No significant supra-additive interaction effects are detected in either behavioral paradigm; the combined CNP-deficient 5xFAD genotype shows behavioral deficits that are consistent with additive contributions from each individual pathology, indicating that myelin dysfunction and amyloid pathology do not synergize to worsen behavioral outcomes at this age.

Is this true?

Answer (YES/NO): NO